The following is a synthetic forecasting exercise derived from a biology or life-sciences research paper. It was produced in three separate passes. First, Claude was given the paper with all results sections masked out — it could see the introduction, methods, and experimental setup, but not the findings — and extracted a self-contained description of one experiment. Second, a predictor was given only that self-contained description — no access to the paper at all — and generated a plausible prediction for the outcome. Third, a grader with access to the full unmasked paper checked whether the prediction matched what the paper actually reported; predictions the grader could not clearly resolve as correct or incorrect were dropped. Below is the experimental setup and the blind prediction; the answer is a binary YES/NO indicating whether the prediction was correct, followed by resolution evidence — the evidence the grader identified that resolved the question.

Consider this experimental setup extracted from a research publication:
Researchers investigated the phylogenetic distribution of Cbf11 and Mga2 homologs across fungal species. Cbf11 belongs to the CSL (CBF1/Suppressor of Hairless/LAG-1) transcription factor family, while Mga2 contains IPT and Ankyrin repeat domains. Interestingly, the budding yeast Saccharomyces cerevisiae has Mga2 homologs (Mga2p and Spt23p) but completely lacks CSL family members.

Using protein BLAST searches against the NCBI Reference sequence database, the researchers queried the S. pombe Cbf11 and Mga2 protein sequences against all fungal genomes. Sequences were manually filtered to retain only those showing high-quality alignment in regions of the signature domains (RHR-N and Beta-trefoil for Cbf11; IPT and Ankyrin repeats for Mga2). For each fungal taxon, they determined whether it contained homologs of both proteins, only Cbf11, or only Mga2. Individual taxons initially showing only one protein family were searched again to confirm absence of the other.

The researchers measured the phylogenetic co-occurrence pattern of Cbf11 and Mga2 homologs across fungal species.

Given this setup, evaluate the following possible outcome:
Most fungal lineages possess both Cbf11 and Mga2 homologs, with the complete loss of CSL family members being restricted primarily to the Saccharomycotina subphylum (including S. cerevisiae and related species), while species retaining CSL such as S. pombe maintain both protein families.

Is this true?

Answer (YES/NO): NO